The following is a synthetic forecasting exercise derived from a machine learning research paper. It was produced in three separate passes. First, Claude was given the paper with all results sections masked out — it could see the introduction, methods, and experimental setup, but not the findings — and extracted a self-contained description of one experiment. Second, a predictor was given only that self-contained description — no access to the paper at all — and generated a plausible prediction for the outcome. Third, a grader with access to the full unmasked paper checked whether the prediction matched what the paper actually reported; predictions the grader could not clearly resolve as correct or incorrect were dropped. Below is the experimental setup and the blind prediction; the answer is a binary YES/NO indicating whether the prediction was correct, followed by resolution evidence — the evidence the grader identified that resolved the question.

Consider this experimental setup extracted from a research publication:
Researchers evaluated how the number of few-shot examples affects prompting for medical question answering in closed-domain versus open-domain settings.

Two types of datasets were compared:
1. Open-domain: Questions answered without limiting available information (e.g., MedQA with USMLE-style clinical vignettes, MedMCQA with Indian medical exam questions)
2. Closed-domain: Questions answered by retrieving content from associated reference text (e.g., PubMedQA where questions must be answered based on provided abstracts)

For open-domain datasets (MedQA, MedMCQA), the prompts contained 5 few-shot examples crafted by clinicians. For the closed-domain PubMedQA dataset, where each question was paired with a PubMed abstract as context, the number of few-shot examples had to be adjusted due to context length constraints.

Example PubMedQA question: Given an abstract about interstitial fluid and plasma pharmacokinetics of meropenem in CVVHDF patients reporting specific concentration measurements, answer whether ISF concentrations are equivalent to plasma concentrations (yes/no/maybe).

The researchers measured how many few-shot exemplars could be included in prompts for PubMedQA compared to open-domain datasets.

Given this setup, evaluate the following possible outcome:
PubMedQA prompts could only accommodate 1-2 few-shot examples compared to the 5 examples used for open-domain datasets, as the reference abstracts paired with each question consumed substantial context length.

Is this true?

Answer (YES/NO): NO